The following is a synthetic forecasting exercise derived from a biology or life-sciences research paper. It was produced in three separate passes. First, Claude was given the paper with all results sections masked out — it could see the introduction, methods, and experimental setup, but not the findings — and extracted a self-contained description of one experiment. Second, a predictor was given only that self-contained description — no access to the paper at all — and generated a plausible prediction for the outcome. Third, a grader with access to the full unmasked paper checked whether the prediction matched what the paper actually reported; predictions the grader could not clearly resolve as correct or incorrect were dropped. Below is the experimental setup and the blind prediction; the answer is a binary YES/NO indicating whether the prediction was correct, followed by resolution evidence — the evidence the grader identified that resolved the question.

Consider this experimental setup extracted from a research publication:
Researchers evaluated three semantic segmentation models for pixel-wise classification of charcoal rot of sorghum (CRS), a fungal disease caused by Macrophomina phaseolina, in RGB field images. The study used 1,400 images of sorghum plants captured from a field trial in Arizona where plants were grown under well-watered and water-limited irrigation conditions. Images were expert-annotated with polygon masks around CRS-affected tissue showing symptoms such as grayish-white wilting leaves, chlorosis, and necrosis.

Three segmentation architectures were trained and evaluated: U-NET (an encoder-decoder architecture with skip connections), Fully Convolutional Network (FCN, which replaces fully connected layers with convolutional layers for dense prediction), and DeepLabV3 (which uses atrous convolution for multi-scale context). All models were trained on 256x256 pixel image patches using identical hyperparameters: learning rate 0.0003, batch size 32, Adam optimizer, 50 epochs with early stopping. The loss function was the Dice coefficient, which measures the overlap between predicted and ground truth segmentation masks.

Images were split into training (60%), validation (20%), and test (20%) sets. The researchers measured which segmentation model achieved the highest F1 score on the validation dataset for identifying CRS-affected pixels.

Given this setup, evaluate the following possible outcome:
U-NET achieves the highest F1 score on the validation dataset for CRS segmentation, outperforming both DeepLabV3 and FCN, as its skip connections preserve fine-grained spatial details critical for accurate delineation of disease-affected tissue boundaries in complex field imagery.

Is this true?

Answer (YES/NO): NO